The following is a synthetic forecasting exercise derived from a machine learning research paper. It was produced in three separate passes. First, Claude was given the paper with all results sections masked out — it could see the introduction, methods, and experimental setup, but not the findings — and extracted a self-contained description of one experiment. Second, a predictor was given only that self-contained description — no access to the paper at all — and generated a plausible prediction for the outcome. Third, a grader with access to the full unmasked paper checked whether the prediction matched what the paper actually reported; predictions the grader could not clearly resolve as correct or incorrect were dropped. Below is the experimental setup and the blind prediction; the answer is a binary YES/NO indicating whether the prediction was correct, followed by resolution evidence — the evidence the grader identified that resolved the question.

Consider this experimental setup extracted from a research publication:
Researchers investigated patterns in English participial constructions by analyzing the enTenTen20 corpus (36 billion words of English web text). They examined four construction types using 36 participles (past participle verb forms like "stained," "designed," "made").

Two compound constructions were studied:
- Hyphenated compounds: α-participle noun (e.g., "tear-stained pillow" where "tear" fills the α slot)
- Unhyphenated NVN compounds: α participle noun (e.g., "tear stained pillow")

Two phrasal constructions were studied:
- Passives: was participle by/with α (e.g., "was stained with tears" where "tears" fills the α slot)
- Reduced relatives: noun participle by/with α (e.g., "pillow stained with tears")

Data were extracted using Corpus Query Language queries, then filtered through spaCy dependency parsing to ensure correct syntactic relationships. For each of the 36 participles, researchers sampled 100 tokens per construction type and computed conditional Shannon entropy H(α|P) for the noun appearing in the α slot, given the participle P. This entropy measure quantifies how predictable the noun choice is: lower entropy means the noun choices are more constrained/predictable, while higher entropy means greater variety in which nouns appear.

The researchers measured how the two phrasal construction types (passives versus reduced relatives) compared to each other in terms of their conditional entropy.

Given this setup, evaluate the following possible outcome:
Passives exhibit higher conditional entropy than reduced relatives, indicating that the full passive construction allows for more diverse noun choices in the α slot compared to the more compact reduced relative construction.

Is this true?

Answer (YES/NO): NO